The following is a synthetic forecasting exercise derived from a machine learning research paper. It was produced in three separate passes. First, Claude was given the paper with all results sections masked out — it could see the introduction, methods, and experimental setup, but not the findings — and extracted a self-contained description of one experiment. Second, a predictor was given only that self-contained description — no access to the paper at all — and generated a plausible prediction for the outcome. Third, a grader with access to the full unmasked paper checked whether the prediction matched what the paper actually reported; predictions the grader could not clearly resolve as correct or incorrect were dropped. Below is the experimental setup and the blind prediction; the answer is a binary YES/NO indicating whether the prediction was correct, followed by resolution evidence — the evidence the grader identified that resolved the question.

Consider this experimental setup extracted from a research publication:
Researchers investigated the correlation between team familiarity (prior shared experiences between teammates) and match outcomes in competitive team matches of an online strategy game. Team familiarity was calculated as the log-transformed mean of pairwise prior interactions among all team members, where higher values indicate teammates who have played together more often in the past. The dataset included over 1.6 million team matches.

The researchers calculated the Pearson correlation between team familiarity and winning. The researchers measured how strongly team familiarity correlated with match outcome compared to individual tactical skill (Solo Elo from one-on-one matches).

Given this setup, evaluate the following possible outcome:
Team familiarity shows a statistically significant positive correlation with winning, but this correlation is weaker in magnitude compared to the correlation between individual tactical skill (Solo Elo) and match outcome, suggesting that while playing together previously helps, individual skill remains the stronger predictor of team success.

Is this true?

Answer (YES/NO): YES